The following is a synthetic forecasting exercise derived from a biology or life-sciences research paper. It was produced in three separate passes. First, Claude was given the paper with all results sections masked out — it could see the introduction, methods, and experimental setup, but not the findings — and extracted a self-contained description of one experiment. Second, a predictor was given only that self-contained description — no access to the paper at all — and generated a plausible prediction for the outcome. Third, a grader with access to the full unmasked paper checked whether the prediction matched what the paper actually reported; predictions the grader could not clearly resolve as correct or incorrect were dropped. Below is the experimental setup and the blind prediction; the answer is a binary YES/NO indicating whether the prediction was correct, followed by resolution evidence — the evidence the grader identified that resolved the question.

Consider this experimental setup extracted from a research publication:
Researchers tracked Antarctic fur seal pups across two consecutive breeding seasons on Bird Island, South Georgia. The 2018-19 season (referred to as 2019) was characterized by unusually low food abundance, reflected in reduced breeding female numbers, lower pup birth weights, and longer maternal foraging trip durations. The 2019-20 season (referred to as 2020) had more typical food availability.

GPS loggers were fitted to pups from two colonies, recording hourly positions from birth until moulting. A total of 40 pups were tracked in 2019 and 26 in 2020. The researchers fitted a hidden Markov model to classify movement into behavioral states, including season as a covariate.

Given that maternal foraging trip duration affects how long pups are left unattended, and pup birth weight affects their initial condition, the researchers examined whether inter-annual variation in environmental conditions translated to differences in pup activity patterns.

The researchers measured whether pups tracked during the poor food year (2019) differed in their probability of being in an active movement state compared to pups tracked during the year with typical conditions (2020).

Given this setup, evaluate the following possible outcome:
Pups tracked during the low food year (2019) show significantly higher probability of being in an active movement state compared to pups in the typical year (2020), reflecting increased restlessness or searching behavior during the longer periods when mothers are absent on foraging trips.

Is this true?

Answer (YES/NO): YES